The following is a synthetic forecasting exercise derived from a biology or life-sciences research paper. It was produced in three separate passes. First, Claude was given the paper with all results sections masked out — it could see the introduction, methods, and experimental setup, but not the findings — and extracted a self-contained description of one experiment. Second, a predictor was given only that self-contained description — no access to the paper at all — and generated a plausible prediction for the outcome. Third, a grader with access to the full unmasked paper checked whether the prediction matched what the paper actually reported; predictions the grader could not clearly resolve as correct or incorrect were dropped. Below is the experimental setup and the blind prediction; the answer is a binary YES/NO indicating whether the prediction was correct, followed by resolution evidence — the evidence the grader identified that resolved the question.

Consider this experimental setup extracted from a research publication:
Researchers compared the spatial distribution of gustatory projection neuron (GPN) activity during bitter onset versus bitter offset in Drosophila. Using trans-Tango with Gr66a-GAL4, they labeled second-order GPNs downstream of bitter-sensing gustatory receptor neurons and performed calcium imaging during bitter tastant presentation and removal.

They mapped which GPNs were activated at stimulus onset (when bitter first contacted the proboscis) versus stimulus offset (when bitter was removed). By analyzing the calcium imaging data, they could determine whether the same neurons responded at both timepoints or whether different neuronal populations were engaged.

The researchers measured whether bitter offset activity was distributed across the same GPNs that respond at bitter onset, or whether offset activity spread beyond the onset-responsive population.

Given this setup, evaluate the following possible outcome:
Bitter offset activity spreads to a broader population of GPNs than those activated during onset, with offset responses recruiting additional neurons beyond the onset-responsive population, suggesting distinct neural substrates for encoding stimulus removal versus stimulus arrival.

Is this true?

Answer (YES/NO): YES